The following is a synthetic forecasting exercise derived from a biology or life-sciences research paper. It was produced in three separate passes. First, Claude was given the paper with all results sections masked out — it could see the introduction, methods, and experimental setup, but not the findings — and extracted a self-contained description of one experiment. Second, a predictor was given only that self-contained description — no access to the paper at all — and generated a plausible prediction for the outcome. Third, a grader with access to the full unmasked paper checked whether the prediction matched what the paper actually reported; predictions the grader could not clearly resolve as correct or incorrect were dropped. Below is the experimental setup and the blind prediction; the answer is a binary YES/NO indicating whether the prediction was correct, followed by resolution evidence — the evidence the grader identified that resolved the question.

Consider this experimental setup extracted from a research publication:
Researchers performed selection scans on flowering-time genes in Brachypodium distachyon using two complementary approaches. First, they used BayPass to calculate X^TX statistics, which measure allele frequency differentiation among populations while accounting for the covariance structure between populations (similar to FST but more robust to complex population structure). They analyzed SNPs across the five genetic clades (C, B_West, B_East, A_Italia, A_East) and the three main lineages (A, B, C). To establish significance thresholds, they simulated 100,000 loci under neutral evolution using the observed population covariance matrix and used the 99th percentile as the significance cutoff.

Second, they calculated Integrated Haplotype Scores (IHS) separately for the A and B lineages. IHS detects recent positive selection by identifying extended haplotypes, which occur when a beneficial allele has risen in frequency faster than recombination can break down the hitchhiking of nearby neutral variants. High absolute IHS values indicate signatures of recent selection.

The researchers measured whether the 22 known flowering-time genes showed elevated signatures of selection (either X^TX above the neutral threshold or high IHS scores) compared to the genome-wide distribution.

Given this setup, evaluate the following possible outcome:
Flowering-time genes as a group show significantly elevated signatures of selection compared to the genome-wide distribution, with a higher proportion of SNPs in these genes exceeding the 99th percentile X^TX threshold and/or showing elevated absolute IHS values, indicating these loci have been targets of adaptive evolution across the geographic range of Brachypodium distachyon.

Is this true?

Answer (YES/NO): NO